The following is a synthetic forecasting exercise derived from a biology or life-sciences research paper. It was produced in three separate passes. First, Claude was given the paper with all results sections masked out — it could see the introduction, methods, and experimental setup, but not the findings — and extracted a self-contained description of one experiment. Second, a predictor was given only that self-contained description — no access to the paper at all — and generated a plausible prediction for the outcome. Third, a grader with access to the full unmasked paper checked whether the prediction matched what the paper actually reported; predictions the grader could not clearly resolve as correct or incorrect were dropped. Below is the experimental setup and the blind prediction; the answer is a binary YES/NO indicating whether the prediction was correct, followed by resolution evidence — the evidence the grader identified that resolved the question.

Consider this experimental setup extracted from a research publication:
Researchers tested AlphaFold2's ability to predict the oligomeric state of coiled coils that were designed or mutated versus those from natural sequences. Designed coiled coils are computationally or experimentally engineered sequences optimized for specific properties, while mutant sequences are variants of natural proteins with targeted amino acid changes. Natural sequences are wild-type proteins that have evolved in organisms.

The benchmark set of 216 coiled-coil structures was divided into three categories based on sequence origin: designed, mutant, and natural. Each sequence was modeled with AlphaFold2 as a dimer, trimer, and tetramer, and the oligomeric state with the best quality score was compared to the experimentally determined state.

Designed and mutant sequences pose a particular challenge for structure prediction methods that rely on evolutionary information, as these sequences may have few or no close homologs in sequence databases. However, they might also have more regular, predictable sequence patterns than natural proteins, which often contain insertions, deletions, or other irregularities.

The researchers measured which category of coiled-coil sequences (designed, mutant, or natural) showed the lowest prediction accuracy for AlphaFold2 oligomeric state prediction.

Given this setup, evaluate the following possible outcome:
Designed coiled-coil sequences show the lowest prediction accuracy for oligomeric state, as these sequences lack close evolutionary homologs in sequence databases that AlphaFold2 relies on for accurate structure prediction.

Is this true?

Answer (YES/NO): NO